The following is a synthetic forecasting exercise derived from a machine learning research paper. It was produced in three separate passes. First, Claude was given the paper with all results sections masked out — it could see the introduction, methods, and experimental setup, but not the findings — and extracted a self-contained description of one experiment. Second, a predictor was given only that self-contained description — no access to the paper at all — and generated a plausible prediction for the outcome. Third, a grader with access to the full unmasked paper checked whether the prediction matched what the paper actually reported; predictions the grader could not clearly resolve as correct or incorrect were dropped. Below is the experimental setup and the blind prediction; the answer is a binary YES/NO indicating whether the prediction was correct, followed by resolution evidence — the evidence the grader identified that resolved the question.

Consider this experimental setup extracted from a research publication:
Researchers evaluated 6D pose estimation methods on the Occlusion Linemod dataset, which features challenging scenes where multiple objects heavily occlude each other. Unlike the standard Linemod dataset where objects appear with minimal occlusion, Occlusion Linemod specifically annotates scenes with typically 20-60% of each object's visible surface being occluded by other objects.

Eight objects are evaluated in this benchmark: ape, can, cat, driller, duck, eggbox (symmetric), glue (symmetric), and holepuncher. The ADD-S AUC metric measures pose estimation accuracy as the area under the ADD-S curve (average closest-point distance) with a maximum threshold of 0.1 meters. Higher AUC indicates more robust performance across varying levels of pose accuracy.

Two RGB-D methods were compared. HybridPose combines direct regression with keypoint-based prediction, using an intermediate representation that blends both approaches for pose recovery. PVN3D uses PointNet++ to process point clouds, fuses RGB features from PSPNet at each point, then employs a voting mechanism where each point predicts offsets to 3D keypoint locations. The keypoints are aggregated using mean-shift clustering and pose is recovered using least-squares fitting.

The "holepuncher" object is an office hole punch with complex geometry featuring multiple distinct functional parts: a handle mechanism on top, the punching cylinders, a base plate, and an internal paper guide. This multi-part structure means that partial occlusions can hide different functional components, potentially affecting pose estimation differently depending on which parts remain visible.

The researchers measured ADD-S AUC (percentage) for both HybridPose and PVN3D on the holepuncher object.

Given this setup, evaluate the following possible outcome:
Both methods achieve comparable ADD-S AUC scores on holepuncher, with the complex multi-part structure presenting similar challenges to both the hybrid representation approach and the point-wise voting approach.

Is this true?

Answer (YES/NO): NO